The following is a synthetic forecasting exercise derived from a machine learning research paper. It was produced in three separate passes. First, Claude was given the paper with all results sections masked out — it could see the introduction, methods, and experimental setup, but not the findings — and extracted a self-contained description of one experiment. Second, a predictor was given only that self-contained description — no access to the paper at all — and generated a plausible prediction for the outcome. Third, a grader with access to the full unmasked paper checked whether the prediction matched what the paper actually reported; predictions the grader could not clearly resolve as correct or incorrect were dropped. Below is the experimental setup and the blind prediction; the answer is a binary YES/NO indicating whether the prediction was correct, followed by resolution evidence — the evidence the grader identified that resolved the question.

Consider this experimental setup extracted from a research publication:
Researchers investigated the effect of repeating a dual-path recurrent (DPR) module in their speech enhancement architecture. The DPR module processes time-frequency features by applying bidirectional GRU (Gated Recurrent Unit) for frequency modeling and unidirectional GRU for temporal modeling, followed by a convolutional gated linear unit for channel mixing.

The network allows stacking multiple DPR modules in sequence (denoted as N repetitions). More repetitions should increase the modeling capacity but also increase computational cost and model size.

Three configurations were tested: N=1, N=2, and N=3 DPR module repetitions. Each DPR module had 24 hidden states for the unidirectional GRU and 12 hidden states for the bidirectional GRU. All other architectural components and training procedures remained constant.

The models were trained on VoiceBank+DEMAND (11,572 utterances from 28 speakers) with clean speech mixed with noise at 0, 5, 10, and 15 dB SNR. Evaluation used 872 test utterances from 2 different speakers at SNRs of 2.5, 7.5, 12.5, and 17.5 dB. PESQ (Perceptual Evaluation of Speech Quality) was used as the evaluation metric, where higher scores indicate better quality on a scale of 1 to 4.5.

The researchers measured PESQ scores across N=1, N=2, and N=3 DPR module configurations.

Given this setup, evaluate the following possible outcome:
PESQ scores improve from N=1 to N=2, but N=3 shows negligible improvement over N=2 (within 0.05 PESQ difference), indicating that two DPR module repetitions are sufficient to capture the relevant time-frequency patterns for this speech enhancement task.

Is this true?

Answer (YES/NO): NO